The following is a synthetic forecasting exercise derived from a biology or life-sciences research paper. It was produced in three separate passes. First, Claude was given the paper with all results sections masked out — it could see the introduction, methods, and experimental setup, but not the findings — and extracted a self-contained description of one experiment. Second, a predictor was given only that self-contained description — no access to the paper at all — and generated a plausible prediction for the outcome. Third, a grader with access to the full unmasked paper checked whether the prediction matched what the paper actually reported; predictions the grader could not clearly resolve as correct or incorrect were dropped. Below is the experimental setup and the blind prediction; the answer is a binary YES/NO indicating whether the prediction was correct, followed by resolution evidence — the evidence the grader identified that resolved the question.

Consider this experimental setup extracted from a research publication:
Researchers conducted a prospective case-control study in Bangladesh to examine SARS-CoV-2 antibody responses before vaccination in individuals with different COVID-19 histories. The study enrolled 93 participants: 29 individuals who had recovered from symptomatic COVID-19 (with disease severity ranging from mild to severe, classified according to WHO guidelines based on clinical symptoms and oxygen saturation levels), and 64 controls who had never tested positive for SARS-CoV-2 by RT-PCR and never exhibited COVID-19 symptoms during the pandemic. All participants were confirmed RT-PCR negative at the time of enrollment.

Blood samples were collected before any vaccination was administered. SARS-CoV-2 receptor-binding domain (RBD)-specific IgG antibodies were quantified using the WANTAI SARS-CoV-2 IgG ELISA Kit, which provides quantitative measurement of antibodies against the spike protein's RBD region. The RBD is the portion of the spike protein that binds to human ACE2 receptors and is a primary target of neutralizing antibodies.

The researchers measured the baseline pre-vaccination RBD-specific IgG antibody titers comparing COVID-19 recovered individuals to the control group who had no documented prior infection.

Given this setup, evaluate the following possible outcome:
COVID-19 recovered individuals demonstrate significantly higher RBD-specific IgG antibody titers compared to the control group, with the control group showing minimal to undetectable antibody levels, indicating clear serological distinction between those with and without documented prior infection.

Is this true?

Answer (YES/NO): NO